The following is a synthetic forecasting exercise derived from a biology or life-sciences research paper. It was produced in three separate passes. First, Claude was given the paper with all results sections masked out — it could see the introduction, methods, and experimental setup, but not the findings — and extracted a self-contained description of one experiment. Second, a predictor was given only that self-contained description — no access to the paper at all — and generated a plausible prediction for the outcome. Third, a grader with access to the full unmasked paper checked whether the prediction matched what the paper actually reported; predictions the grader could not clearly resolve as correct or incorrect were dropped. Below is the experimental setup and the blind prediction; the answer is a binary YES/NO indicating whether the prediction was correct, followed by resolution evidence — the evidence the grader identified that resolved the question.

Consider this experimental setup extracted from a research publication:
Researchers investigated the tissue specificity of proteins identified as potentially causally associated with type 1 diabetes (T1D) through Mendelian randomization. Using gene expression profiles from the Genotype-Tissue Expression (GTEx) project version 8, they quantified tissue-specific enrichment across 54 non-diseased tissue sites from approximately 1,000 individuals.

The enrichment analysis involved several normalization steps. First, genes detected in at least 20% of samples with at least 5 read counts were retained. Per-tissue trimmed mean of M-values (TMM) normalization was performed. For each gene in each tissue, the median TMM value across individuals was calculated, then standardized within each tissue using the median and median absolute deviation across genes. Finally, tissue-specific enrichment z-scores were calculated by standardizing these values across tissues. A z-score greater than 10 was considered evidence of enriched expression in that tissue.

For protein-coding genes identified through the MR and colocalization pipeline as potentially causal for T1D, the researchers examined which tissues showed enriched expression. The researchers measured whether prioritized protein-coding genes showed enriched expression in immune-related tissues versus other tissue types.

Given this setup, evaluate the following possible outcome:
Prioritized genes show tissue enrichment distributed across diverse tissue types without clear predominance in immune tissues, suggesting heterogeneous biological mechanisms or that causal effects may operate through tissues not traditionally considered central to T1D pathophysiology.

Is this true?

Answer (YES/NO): NO